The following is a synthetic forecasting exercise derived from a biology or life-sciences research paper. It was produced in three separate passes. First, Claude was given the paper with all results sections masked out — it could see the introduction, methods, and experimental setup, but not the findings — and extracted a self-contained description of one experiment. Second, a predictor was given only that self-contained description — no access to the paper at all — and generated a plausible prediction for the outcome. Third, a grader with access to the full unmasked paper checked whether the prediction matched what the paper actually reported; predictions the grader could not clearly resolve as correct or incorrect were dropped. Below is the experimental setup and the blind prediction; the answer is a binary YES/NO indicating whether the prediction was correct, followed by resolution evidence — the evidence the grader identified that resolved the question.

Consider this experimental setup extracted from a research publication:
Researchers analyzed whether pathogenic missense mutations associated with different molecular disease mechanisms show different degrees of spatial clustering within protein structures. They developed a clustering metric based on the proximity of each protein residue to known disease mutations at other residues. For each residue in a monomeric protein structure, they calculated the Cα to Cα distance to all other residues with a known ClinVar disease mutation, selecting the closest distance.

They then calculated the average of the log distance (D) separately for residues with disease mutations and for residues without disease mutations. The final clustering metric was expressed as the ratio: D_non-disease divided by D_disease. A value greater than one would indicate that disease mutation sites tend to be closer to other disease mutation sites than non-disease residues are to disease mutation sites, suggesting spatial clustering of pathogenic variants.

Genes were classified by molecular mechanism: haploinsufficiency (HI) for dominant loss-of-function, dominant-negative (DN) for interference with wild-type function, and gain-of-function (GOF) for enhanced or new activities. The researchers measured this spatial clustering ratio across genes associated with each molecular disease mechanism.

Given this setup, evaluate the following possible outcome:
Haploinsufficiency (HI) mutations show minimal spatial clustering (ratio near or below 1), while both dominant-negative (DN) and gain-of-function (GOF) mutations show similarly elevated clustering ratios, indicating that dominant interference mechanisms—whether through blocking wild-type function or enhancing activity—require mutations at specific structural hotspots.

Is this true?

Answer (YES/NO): YES